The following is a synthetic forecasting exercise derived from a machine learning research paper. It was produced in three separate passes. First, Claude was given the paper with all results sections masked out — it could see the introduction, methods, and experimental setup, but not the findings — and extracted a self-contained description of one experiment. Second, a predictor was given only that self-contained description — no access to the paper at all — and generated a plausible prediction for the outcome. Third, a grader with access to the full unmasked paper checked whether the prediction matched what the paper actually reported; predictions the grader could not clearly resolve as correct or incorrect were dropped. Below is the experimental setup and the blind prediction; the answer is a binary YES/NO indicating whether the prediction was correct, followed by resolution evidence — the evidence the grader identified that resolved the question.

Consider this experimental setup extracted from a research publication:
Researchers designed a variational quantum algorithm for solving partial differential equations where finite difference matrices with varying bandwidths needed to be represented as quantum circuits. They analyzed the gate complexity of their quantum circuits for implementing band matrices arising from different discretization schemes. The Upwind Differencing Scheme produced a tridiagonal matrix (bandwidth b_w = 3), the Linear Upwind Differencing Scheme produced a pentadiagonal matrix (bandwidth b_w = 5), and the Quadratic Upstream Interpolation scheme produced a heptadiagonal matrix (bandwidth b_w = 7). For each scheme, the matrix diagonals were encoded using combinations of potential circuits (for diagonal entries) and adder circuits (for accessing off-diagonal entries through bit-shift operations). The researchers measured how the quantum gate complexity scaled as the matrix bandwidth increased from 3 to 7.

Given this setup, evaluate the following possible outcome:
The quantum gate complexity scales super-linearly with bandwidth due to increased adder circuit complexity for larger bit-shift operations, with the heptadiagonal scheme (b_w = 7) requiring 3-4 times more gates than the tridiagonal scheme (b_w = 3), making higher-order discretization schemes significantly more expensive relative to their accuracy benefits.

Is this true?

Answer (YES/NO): NO